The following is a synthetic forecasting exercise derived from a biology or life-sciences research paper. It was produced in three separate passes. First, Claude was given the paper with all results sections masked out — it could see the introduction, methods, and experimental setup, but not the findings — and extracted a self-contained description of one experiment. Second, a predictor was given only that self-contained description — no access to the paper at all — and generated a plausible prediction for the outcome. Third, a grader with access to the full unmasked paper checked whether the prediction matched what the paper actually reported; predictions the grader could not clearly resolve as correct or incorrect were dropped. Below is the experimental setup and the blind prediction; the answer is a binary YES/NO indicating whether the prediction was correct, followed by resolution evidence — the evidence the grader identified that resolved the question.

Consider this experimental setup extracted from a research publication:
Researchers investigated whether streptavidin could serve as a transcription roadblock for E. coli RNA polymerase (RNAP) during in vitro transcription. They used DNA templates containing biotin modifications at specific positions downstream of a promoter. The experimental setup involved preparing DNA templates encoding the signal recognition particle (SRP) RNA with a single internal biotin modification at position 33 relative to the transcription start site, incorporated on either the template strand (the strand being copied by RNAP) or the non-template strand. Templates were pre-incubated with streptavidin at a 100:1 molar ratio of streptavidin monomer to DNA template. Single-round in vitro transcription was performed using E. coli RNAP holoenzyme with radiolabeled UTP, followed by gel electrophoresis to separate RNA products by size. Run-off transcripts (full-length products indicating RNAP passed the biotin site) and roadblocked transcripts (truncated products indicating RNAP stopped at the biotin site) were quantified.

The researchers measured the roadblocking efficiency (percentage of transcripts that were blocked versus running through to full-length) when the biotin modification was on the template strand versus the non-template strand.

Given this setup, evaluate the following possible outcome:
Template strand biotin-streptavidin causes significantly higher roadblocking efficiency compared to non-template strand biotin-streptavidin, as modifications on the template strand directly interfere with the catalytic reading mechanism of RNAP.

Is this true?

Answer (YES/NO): YES